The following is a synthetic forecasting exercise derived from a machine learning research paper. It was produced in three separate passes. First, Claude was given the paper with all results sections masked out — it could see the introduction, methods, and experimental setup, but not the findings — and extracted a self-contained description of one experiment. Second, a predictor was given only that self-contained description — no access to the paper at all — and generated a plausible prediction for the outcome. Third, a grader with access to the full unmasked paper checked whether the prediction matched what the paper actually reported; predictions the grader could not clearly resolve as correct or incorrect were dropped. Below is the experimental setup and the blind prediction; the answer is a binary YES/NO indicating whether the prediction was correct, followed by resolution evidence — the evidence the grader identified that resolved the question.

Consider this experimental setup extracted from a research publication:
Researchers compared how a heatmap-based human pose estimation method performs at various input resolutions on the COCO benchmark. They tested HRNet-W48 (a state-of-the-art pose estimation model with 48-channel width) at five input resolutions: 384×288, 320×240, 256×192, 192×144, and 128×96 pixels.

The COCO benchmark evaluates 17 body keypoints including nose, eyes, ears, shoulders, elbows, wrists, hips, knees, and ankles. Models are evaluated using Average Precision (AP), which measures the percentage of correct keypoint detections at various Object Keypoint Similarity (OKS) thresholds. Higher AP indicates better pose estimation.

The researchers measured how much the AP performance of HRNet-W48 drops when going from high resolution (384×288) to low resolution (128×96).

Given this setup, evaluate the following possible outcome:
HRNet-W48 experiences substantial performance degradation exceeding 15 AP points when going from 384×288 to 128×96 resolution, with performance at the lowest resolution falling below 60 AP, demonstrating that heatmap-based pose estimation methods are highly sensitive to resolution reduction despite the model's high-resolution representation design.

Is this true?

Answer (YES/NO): NO